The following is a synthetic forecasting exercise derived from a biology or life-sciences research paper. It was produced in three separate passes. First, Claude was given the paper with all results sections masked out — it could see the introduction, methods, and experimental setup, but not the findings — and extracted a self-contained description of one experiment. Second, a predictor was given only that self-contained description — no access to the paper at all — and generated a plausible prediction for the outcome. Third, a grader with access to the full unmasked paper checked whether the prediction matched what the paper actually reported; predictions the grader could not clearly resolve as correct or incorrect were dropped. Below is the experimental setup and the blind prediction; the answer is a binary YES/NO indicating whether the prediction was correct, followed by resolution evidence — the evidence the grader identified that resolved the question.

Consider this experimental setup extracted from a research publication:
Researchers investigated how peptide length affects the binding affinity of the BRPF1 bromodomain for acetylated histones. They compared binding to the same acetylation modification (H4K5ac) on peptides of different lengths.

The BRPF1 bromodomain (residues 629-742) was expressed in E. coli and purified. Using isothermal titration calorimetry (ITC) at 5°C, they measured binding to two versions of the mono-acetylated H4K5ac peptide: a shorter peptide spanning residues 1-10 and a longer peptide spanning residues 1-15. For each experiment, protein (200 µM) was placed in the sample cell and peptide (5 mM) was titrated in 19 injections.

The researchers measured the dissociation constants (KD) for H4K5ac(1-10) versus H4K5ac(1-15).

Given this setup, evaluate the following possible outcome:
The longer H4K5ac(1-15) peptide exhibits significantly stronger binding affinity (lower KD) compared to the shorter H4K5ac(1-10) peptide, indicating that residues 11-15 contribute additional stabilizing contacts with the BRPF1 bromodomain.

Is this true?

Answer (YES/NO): NO